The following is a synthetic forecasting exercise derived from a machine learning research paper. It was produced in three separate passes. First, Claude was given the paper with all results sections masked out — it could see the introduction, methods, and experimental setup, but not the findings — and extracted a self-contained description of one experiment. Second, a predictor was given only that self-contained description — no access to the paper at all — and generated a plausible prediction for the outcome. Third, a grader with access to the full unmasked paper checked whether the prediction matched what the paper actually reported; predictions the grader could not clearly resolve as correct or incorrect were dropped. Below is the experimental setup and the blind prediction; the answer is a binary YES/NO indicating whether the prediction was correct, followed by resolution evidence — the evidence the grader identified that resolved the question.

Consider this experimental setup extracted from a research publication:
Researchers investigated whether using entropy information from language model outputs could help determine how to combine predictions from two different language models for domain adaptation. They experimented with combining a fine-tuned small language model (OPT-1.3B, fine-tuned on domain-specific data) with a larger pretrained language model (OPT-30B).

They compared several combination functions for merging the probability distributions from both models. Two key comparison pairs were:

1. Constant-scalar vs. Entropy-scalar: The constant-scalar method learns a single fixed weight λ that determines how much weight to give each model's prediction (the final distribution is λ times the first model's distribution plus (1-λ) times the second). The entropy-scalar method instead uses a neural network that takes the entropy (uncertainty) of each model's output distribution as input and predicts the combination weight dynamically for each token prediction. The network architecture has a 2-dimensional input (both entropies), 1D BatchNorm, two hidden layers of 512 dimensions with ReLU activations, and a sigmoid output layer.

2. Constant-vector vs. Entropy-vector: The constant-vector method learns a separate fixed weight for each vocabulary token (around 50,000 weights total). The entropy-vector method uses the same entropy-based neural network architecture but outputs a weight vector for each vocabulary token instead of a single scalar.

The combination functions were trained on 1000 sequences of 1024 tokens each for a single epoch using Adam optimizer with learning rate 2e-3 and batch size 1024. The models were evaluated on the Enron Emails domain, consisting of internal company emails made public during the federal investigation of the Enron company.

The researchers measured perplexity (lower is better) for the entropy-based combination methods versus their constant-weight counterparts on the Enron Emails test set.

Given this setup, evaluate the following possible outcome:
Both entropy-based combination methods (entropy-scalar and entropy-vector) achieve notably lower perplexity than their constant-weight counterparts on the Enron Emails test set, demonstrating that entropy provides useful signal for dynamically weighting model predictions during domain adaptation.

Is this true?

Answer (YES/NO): NO